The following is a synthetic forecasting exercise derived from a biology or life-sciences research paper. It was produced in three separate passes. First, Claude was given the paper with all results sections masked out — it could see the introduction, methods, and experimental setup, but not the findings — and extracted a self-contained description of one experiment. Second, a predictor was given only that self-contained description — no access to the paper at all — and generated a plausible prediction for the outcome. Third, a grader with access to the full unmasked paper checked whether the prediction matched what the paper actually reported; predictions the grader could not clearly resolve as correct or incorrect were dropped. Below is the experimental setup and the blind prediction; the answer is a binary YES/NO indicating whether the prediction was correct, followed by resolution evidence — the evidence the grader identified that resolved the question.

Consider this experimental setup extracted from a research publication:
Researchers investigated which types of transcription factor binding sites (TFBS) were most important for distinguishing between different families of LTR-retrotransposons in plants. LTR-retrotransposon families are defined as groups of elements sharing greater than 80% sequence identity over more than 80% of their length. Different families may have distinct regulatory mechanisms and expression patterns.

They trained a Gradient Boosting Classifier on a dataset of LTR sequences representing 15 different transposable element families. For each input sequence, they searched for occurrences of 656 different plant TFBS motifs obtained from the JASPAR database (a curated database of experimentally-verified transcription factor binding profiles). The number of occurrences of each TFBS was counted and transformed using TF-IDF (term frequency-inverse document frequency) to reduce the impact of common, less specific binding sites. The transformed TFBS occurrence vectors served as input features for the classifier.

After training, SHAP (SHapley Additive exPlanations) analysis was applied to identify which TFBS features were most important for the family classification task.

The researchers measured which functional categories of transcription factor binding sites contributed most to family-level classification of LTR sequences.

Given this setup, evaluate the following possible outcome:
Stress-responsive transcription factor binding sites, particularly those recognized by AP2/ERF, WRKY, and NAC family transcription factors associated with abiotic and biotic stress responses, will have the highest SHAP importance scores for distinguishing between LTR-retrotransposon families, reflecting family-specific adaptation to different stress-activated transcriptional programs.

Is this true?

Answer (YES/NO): NO